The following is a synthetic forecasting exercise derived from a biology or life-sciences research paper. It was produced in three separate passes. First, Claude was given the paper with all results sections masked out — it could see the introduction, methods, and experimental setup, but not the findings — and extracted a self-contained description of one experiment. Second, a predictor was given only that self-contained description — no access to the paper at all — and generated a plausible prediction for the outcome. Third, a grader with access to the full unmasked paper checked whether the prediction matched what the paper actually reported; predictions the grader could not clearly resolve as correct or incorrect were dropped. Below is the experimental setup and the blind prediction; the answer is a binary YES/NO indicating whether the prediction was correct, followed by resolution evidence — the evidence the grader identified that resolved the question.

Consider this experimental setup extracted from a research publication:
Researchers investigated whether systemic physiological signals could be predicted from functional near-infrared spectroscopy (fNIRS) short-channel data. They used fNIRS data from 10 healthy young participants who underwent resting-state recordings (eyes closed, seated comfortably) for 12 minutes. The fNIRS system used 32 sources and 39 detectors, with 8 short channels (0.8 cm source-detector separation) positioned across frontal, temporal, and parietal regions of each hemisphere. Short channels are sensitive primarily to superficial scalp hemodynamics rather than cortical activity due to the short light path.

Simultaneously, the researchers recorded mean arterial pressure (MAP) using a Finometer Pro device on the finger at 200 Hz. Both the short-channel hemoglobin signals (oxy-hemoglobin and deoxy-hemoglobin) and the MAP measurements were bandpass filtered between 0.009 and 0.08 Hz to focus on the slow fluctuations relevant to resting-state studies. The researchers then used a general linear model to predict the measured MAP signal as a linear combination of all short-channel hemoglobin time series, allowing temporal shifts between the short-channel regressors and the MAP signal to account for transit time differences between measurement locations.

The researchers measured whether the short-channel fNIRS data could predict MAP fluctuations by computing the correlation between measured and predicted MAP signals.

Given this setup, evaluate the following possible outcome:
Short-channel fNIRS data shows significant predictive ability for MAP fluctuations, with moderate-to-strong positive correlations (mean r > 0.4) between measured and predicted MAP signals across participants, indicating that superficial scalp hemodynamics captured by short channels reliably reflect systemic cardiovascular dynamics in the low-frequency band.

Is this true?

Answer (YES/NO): YES